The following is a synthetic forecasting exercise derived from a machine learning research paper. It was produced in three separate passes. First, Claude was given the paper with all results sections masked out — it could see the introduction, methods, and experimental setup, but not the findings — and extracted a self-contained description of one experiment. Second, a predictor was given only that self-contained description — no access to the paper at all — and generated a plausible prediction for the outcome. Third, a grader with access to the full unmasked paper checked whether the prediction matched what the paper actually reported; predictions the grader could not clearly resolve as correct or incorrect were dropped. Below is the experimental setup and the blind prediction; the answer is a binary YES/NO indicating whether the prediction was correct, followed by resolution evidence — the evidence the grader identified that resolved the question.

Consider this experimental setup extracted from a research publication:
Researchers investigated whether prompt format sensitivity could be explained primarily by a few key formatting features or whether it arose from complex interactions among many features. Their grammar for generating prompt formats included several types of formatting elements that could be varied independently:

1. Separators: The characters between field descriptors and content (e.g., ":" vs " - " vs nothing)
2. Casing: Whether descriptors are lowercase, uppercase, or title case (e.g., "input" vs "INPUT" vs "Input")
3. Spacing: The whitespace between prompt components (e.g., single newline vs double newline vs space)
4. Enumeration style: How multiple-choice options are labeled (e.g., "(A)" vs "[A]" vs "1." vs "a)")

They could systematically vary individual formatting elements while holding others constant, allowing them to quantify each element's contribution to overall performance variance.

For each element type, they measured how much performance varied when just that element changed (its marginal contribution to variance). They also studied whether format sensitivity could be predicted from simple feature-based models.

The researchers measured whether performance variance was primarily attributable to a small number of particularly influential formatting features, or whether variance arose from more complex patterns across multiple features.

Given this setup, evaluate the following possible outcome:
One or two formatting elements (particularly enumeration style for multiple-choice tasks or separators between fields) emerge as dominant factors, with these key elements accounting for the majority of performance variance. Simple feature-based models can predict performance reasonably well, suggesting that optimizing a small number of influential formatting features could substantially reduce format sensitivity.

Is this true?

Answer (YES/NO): NO